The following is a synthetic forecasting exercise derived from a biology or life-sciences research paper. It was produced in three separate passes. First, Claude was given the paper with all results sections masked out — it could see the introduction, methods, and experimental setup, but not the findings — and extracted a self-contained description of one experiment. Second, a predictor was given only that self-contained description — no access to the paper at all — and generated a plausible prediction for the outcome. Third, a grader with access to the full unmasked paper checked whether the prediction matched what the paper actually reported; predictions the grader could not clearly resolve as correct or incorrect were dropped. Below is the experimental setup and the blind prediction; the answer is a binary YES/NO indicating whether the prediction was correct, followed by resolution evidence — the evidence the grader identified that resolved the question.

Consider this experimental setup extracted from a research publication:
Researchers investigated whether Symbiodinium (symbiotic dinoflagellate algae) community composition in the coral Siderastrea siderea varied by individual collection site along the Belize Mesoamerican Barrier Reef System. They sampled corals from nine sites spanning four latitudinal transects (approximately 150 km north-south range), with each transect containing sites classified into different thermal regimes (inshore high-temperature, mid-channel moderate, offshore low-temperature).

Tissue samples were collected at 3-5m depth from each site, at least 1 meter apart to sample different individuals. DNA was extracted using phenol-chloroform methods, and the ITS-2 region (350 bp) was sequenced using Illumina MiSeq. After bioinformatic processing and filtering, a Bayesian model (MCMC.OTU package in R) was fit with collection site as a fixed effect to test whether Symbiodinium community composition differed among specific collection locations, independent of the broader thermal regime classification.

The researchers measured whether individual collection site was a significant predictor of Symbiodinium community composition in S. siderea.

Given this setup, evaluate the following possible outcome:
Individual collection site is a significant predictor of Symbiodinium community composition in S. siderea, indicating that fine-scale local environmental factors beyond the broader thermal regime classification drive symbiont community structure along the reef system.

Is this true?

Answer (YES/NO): YES